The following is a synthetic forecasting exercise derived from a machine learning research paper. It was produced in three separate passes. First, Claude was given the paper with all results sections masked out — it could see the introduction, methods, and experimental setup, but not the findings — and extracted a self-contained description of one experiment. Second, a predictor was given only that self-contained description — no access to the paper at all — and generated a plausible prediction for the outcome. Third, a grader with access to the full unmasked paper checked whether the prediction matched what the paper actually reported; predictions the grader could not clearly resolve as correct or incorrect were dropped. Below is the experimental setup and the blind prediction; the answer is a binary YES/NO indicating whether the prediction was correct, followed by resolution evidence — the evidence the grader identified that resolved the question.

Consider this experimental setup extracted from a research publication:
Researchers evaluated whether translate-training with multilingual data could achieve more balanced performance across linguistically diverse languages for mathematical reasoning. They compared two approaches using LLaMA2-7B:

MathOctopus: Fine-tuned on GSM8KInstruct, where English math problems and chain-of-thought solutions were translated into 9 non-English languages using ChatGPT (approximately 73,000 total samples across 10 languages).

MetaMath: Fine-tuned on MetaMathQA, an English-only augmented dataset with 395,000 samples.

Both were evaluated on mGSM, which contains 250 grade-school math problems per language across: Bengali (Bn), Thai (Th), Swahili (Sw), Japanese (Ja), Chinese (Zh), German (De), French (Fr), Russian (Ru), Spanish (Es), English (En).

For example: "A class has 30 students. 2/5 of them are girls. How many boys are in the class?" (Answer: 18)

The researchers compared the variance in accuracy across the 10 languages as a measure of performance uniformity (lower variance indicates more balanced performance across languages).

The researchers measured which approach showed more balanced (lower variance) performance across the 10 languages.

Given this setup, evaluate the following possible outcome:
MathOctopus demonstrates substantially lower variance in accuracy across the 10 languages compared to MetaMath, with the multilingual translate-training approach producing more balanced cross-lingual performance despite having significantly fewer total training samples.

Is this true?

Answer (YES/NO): YES